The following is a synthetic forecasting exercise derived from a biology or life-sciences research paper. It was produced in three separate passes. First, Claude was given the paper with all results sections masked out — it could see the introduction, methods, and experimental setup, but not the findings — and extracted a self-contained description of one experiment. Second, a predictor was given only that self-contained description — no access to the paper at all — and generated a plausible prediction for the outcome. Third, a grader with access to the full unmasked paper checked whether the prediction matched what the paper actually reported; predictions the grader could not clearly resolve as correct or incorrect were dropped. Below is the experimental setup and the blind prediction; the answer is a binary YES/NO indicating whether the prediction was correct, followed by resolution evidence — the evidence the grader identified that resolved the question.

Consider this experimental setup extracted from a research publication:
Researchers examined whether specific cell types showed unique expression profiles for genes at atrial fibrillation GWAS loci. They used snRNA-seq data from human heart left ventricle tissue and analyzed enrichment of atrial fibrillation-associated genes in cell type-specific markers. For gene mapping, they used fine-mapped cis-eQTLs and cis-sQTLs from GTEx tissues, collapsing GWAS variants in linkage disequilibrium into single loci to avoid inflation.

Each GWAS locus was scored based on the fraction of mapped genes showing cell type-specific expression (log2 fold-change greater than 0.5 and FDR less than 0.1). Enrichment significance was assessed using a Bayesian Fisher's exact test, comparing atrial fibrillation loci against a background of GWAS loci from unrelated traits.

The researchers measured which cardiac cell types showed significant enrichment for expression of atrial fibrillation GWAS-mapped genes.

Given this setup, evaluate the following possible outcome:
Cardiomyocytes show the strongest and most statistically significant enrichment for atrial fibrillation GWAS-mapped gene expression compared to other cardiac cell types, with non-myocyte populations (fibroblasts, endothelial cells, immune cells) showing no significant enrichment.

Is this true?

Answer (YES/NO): NO